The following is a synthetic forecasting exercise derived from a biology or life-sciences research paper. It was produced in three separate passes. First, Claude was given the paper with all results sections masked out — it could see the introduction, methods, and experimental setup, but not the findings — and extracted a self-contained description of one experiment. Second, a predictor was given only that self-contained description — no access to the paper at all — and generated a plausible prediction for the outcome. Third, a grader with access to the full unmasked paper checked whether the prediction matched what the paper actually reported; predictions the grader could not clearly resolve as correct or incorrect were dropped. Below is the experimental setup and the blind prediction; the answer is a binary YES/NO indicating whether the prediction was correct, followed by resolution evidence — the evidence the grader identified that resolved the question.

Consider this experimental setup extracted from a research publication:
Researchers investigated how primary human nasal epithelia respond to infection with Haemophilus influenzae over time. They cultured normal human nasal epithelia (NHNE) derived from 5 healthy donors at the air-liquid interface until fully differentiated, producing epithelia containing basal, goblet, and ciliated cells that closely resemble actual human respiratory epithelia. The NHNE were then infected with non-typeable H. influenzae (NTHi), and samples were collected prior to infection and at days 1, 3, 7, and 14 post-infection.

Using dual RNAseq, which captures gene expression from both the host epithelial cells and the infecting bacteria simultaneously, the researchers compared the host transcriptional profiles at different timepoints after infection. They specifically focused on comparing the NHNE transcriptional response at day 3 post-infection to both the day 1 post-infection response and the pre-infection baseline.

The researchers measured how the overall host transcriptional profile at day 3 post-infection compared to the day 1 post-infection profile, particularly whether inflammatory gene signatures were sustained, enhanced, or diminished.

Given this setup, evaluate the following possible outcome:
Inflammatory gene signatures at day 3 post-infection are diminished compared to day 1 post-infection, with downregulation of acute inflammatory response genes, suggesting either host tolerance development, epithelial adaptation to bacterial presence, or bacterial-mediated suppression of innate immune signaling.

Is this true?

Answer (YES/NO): YES